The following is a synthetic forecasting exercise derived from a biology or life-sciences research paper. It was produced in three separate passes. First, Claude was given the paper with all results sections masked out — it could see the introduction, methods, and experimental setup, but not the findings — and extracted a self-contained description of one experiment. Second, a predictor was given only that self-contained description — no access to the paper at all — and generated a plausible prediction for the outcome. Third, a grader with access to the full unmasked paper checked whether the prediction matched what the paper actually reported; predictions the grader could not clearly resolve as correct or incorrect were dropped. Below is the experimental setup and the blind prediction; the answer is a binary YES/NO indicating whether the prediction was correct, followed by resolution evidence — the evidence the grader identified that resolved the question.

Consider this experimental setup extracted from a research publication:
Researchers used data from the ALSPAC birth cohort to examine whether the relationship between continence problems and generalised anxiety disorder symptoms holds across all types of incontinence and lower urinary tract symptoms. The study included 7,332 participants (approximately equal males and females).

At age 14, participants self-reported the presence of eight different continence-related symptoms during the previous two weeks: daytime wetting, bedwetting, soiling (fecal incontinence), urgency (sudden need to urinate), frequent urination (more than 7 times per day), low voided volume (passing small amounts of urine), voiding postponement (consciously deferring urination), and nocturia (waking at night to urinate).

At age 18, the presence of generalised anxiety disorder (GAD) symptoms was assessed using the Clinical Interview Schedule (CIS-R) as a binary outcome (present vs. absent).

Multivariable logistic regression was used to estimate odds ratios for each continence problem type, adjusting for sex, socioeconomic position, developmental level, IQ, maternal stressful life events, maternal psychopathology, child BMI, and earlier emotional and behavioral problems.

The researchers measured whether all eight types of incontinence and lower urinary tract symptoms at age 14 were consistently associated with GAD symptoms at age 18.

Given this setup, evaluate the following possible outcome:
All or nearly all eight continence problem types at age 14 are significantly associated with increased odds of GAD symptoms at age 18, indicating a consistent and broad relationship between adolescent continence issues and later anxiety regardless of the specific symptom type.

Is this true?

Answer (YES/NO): NO